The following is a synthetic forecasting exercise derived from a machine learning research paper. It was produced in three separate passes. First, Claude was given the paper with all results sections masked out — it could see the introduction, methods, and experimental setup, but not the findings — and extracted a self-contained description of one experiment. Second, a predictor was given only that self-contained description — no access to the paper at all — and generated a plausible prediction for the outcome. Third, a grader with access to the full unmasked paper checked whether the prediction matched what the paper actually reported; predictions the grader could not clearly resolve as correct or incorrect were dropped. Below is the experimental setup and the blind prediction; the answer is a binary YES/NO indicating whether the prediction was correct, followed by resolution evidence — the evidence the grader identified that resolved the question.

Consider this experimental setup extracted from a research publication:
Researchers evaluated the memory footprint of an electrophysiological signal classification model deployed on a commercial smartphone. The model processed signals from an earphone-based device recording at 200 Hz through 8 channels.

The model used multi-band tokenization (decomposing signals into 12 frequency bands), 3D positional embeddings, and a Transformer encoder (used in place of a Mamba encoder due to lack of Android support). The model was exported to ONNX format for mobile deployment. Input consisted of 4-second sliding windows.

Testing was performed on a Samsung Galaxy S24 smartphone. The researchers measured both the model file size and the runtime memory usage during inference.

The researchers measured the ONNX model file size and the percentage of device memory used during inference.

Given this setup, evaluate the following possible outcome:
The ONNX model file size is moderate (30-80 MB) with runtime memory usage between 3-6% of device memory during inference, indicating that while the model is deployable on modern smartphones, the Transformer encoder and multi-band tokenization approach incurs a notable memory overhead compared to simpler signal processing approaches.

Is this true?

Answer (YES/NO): NO